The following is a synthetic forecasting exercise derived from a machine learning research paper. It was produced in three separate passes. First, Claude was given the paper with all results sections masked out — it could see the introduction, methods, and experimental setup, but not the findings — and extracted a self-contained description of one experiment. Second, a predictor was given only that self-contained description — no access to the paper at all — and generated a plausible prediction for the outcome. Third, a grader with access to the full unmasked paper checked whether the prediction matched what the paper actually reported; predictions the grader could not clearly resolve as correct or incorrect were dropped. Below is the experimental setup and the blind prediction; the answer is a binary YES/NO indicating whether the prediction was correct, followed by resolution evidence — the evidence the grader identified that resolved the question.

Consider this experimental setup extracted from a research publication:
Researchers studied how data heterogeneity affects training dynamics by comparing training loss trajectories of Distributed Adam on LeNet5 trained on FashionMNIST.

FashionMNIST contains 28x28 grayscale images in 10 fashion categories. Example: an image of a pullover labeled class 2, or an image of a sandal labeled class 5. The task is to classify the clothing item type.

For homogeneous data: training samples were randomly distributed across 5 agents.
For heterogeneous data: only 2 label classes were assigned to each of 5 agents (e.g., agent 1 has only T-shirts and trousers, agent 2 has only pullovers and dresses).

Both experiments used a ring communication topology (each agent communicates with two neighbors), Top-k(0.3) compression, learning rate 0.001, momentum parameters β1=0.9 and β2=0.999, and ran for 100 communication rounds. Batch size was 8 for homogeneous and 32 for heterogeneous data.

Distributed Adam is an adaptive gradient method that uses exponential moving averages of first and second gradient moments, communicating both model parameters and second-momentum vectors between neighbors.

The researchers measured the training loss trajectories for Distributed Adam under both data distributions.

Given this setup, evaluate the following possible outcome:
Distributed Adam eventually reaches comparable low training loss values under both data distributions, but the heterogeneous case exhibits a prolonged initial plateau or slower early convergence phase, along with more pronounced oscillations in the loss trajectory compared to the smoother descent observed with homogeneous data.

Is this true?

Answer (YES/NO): NO